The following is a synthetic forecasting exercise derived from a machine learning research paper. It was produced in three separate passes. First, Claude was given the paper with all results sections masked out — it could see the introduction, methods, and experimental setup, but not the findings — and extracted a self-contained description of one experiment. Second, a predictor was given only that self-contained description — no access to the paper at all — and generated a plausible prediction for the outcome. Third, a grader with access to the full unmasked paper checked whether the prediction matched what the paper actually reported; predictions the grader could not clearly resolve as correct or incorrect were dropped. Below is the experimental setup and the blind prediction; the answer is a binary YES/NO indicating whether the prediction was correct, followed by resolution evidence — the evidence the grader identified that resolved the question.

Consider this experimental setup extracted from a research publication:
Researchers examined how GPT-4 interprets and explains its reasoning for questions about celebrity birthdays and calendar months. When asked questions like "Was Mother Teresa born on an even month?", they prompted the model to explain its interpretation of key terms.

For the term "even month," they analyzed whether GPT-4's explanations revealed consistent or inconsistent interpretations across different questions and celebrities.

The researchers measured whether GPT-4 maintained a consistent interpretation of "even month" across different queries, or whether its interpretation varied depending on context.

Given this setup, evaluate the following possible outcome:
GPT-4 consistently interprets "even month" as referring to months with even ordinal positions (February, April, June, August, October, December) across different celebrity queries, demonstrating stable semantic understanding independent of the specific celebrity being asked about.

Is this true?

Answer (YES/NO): NO